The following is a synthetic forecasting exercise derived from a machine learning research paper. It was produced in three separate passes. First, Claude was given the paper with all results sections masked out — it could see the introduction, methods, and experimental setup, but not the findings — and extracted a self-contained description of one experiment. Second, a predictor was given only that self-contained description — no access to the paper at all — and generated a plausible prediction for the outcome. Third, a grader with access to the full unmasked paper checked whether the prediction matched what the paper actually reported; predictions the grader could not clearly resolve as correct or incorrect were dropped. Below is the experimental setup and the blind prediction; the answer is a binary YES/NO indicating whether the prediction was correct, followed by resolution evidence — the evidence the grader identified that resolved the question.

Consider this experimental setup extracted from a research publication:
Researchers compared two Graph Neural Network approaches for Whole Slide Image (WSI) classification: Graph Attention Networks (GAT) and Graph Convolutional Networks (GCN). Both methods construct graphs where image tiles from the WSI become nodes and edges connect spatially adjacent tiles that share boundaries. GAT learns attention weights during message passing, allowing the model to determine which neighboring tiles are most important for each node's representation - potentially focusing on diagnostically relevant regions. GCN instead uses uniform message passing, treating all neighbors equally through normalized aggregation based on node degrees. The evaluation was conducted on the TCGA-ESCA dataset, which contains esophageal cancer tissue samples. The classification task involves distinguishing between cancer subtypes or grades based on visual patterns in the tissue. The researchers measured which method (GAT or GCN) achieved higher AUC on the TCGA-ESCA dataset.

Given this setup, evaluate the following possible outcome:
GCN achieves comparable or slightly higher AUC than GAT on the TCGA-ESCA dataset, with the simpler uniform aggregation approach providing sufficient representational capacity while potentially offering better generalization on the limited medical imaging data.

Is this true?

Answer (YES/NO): NO